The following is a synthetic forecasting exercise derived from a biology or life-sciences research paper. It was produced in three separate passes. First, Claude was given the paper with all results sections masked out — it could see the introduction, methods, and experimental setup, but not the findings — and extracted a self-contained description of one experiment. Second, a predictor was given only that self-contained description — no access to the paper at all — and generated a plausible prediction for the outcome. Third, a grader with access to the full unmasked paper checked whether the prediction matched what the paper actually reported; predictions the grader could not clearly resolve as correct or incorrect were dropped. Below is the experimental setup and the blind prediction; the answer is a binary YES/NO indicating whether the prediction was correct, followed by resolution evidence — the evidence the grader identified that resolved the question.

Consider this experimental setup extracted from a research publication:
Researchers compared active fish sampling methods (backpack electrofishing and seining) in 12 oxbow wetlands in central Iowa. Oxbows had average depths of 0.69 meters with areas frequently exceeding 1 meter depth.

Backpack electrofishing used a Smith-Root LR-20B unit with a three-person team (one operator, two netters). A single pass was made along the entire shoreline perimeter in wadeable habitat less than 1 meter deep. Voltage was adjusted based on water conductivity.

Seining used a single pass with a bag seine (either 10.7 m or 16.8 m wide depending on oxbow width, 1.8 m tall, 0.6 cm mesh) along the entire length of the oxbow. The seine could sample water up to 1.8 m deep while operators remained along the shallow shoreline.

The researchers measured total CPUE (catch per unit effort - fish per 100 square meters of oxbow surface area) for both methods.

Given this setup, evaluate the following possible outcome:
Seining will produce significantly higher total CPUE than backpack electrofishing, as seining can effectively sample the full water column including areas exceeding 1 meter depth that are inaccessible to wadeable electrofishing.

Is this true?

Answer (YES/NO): YES